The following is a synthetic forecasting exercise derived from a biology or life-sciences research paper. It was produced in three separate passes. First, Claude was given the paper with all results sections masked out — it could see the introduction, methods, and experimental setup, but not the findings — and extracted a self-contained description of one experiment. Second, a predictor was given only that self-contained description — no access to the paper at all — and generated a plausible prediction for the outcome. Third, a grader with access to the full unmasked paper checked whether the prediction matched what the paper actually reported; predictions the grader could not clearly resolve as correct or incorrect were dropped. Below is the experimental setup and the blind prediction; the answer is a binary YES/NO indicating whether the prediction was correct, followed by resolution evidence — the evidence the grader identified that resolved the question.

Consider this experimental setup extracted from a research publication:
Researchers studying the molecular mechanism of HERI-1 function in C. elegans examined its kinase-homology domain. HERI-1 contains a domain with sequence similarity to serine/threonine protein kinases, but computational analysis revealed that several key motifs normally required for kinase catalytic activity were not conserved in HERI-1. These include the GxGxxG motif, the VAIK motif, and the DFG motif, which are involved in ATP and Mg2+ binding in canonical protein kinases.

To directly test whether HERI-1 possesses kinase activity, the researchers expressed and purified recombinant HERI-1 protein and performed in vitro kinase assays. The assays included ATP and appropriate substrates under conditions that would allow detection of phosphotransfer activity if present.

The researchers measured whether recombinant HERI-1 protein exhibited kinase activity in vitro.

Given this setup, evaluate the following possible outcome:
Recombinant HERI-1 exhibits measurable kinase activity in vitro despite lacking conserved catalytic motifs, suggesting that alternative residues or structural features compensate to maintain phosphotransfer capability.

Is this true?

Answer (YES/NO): NO